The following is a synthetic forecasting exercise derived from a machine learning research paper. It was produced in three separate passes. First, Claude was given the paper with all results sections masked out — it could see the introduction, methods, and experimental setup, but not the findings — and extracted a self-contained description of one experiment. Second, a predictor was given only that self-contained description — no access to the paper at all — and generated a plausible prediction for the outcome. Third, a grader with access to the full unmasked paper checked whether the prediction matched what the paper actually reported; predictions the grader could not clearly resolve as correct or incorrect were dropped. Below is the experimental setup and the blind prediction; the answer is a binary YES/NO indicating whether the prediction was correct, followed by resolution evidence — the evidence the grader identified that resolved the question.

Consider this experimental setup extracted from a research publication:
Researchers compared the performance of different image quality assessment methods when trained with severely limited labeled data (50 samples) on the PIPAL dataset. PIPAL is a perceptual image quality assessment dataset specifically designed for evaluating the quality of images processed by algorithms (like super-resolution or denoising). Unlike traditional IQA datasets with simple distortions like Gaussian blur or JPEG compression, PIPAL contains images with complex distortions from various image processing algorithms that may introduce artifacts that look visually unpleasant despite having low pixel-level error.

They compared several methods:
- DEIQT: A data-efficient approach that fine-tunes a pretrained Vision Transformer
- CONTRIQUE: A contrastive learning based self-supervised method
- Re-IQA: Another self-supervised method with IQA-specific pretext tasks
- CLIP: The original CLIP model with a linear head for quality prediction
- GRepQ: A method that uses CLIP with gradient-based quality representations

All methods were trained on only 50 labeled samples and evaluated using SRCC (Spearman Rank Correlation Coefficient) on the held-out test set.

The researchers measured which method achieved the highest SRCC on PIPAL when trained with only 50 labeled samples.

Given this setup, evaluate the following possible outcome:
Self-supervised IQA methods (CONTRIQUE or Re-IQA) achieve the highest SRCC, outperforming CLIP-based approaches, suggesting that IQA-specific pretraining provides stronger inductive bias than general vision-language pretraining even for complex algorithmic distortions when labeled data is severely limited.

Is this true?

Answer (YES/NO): NO